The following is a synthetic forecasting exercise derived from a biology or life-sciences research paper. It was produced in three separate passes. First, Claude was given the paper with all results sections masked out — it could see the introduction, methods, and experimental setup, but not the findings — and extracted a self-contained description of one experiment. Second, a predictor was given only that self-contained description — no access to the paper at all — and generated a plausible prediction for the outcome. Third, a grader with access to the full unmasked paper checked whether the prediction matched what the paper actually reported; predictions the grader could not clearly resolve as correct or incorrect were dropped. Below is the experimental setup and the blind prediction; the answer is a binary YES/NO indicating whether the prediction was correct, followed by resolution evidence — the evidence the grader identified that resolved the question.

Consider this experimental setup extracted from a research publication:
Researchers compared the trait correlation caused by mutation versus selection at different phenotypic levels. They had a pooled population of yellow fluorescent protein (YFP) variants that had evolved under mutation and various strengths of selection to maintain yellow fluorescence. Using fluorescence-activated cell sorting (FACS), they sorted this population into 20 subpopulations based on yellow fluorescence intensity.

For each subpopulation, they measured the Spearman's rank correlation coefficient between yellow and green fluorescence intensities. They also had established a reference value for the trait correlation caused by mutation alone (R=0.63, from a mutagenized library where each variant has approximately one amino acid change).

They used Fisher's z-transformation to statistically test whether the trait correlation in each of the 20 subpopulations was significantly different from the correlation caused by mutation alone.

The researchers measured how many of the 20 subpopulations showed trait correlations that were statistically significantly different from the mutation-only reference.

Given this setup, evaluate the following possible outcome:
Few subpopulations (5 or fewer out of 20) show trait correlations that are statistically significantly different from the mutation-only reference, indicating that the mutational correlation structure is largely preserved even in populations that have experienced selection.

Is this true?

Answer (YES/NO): NO